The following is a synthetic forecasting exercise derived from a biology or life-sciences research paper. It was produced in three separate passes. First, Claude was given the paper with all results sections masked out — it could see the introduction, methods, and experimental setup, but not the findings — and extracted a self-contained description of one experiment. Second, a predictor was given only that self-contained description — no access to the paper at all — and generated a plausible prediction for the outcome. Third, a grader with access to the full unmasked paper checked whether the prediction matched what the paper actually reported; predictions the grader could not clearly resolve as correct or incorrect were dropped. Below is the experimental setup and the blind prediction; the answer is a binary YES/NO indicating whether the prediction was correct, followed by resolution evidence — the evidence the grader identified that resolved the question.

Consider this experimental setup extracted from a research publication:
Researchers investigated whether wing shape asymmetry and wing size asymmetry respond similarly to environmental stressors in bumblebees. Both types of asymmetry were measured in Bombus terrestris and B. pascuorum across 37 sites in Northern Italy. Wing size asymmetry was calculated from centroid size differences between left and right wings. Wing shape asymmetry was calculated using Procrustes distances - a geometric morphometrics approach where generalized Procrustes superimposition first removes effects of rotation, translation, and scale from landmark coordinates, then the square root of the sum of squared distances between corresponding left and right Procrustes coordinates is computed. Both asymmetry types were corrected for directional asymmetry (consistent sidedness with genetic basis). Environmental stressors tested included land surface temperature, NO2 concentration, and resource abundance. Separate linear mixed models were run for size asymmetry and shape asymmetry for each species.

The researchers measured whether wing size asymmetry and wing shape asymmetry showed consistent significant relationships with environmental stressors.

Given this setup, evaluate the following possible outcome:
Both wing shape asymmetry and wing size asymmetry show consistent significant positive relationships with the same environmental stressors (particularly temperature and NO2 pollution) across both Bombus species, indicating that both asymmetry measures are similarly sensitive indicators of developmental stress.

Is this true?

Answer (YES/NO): NO